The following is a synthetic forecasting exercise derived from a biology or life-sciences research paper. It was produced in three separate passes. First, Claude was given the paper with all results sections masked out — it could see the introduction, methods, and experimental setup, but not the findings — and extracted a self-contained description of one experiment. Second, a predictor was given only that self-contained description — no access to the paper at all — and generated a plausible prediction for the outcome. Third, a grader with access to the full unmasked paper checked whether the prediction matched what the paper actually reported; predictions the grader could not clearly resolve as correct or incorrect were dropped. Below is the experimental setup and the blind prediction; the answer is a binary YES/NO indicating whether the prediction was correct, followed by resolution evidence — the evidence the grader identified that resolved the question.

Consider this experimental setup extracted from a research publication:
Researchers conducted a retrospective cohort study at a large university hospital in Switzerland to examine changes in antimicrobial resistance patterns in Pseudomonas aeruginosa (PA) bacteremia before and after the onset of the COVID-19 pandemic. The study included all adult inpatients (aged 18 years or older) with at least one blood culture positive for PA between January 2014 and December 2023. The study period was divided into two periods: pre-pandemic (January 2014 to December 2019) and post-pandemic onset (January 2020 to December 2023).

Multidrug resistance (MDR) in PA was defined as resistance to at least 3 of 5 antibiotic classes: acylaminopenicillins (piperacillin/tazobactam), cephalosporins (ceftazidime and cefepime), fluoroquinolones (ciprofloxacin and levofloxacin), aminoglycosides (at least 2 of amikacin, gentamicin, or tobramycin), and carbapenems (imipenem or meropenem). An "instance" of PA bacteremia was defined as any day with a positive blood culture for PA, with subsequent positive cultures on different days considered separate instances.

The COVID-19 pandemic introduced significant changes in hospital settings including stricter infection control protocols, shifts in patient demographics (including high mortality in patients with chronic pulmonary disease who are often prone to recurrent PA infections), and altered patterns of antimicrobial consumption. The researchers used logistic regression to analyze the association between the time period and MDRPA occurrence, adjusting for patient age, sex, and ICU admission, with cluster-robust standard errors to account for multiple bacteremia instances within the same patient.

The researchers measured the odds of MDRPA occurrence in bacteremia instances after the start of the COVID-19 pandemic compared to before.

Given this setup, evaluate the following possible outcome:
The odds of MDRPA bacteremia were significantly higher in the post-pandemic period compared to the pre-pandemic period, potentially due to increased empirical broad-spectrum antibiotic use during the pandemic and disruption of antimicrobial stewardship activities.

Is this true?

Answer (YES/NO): NO